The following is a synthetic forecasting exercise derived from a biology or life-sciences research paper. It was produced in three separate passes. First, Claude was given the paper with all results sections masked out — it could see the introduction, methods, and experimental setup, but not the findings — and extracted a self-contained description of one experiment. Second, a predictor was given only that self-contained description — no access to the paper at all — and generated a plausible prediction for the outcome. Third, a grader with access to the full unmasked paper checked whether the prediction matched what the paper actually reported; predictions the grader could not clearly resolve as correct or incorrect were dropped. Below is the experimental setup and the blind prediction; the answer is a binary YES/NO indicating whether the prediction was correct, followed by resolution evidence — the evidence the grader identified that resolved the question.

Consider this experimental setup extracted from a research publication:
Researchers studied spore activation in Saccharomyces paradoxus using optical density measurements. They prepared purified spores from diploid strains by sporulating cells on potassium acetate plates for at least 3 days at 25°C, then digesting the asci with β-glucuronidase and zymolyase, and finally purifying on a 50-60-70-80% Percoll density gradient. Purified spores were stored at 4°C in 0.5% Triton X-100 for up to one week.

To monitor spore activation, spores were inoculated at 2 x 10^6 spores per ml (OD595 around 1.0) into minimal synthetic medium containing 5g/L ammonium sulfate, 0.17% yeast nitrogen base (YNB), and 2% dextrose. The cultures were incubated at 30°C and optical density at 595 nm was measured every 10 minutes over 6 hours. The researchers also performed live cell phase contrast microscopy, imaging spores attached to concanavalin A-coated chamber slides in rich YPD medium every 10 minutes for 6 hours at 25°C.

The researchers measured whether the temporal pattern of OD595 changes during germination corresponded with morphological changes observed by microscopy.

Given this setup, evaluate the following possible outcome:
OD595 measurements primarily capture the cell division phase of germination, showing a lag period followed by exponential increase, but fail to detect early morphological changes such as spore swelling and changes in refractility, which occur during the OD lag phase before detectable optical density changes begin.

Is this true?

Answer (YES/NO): NO